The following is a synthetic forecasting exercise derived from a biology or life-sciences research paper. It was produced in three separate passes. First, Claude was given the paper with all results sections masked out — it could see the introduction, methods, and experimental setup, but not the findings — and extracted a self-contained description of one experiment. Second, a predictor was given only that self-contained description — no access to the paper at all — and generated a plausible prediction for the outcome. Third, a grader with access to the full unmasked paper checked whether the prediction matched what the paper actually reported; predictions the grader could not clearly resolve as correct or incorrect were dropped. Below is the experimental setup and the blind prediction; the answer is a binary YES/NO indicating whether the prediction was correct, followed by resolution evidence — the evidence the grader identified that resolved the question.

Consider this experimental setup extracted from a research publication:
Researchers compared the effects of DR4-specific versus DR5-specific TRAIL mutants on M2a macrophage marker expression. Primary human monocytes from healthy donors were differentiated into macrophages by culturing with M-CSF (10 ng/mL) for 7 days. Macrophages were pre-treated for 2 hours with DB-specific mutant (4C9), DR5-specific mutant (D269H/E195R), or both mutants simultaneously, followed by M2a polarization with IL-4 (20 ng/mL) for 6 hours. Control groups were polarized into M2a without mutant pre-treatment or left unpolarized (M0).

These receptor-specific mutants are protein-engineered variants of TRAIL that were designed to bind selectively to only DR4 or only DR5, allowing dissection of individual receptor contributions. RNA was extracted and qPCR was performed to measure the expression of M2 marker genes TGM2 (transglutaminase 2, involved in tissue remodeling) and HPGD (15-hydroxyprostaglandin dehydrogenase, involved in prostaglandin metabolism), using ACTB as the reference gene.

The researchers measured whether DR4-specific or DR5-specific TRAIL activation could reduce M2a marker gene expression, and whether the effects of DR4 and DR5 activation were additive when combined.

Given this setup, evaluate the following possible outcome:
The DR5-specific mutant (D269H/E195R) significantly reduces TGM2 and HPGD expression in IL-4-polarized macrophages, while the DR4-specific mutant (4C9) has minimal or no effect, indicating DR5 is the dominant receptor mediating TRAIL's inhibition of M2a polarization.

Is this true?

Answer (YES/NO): NO